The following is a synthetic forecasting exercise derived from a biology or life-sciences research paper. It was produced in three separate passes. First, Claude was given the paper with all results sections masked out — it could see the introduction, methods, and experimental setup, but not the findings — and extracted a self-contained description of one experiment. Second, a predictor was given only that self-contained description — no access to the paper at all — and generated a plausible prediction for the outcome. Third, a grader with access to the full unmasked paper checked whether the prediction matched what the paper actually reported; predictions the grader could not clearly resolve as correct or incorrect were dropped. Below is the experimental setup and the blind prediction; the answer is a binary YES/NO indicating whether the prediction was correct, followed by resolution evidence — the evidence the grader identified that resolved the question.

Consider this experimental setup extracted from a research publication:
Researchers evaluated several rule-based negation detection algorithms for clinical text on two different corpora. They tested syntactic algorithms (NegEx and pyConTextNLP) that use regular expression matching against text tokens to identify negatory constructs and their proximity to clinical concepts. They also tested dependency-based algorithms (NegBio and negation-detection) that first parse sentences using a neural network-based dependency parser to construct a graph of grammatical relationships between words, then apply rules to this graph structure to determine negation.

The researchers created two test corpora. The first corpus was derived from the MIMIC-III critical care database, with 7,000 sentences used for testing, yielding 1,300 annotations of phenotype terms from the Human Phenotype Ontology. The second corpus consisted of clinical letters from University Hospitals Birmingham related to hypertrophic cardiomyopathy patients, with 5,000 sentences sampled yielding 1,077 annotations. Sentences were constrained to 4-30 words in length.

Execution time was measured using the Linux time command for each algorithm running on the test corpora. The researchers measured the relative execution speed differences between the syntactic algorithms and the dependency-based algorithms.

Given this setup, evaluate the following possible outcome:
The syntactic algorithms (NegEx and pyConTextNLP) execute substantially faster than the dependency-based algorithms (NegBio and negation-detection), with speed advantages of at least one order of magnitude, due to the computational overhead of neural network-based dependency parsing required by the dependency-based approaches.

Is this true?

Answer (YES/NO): YES